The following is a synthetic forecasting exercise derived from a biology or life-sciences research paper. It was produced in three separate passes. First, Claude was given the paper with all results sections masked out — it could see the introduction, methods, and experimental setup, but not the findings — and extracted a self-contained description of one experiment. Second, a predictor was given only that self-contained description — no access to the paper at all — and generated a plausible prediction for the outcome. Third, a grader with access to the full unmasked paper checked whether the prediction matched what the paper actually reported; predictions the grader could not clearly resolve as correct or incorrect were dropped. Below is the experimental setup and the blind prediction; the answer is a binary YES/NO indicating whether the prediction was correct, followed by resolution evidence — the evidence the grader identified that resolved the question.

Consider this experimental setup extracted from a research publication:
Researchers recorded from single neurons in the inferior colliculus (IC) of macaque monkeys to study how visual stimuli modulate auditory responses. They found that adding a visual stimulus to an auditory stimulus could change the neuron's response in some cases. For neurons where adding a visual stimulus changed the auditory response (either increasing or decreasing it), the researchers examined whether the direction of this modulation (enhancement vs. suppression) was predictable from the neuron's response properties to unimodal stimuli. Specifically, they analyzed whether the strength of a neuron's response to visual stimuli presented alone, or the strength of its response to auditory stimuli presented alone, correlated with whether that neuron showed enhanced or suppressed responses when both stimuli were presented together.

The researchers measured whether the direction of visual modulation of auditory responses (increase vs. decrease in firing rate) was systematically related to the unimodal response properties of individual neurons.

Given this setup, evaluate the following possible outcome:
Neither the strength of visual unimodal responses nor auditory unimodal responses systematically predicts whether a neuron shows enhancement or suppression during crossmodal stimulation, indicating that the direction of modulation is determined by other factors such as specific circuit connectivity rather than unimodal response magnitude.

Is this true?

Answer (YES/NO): YES